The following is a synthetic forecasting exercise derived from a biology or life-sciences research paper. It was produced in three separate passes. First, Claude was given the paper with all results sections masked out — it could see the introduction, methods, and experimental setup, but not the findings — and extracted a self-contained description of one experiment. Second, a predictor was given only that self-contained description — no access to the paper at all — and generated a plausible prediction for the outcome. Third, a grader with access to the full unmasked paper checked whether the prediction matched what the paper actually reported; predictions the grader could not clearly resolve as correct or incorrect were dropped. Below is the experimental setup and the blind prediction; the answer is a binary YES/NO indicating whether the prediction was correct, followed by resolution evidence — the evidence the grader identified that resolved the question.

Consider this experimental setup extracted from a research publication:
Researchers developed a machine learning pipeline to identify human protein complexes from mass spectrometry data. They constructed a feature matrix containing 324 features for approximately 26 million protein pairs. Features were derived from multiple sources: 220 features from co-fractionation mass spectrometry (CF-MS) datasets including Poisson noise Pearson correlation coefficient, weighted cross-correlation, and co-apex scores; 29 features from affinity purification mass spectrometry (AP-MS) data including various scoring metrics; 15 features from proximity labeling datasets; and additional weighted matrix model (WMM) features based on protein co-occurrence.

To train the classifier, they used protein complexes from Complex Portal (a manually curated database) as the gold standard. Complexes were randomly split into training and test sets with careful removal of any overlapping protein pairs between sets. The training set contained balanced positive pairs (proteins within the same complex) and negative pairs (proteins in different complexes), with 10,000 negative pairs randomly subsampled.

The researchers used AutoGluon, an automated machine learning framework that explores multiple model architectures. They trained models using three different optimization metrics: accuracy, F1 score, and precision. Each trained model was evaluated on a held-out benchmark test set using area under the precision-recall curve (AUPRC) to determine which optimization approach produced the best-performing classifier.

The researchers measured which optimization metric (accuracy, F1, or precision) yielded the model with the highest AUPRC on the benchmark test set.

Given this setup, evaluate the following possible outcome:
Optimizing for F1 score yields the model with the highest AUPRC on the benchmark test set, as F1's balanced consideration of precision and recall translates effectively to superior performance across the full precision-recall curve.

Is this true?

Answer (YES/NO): NO